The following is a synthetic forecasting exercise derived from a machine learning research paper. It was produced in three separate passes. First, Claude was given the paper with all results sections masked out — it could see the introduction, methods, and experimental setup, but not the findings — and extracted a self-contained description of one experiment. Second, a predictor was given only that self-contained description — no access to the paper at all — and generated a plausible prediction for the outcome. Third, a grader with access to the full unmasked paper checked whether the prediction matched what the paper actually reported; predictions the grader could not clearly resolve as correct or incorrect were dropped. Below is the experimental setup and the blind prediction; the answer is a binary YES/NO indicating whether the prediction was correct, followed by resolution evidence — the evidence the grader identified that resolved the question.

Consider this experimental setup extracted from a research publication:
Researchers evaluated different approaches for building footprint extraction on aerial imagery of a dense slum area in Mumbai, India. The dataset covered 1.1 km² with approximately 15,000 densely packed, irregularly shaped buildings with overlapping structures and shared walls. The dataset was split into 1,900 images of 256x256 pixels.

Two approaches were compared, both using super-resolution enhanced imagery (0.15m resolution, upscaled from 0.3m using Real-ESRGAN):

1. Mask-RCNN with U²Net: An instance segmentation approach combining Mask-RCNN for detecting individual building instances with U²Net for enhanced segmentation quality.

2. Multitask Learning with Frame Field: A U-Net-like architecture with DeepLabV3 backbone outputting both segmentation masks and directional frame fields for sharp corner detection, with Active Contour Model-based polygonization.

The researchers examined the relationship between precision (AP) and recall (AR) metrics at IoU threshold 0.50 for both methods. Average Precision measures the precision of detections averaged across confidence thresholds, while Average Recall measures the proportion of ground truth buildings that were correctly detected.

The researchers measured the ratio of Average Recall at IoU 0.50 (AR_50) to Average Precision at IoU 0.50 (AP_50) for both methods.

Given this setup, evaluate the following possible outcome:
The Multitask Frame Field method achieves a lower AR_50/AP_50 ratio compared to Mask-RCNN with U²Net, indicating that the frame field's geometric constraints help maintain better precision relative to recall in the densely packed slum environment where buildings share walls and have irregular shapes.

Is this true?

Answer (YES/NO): NO